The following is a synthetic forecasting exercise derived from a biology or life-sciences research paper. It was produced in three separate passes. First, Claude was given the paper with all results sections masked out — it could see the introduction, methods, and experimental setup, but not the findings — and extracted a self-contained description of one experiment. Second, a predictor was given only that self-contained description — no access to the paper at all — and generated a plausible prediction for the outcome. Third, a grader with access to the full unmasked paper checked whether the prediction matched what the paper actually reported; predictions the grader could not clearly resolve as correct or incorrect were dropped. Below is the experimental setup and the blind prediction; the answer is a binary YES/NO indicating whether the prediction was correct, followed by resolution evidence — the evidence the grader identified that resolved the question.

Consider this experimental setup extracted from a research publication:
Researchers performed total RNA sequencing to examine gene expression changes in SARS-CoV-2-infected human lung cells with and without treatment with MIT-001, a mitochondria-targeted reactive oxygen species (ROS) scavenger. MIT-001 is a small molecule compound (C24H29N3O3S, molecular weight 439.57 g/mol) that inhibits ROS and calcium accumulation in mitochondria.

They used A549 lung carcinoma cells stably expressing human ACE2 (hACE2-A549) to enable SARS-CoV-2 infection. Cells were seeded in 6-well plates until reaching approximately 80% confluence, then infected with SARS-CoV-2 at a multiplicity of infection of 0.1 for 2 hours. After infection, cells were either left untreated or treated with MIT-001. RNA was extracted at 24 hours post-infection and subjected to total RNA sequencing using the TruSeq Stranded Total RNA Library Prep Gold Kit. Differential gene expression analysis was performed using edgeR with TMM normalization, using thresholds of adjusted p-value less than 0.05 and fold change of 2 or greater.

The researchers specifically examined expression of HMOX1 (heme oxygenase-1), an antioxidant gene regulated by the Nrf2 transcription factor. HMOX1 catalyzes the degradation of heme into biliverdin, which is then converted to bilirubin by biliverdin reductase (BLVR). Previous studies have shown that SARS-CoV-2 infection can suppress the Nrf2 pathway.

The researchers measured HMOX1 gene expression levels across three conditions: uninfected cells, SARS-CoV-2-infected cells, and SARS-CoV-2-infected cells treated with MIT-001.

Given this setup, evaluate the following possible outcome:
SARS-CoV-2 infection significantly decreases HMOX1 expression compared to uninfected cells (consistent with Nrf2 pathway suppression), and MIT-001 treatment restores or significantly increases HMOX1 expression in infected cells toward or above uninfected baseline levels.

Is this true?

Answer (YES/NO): YES